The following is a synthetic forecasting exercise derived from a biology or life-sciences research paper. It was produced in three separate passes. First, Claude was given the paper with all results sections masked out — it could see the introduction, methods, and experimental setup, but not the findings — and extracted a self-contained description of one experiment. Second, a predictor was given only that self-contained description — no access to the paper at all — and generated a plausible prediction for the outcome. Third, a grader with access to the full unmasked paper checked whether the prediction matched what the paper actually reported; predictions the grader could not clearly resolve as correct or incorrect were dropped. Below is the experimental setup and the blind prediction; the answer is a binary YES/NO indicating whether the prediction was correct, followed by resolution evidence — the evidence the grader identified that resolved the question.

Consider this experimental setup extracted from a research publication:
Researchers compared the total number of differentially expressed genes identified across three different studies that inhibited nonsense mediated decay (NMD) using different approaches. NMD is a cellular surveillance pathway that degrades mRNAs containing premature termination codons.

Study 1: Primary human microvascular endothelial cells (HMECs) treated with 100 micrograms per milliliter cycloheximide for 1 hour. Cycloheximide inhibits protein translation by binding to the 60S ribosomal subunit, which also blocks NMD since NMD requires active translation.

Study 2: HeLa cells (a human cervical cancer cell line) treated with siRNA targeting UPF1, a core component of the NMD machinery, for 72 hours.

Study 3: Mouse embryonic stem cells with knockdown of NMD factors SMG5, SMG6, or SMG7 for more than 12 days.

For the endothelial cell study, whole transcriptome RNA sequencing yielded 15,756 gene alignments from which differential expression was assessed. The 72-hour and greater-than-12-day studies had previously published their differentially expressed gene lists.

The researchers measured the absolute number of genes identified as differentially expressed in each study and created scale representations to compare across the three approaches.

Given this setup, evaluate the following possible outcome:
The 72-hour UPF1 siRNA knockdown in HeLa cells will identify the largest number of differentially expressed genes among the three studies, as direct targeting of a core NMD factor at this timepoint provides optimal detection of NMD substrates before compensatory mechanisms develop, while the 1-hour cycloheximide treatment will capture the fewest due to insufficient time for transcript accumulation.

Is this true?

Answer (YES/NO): NO